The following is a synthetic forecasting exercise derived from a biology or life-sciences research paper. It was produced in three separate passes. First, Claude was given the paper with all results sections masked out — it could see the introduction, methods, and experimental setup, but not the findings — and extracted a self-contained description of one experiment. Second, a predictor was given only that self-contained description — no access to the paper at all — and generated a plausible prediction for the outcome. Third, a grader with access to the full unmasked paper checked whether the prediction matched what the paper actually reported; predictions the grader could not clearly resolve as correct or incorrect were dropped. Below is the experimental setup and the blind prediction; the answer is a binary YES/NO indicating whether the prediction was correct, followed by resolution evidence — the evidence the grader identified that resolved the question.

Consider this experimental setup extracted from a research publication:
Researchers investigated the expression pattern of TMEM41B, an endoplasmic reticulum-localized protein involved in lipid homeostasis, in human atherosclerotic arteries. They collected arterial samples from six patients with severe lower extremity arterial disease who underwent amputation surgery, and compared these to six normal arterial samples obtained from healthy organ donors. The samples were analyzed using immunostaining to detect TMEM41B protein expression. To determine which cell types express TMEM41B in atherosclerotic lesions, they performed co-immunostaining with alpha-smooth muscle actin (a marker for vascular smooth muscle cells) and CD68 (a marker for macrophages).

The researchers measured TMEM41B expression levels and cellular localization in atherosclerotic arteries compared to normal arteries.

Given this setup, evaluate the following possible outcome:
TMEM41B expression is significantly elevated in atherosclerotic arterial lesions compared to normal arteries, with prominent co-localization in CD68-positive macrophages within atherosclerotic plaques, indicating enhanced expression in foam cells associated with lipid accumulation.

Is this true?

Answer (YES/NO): NO